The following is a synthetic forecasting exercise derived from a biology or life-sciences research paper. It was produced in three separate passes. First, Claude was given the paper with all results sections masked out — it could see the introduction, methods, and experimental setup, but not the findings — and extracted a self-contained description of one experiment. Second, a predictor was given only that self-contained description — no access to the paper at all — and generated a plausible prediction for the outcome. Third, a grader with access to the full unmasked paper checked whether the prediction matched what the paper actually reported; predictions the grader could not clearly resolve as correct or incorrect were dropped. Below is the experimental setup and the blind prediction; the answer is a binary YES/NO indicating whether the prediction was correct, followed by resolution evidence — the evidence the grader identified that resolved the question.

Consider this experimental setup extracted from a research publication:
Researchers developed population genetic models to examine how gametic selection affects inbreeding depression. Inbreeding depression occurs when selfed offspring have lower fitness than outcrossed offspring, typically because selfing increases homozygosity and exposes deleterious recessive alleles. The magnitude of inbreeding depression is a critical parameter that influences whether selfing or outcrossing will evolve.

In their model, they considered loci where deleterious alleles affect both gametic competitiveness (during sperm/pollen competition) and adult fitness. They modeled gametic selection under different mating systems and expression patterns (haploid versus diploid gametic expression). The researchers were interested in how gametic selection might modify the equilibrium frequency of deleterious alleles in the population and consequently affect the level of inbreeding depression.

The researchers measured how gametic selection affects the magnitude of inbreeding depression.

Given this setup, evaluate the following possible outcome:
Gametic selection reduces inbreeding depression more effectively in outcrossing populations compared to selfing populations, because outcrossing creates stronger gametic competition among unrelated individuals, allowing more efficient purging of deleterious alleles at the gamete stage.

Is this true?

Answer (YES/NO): YES